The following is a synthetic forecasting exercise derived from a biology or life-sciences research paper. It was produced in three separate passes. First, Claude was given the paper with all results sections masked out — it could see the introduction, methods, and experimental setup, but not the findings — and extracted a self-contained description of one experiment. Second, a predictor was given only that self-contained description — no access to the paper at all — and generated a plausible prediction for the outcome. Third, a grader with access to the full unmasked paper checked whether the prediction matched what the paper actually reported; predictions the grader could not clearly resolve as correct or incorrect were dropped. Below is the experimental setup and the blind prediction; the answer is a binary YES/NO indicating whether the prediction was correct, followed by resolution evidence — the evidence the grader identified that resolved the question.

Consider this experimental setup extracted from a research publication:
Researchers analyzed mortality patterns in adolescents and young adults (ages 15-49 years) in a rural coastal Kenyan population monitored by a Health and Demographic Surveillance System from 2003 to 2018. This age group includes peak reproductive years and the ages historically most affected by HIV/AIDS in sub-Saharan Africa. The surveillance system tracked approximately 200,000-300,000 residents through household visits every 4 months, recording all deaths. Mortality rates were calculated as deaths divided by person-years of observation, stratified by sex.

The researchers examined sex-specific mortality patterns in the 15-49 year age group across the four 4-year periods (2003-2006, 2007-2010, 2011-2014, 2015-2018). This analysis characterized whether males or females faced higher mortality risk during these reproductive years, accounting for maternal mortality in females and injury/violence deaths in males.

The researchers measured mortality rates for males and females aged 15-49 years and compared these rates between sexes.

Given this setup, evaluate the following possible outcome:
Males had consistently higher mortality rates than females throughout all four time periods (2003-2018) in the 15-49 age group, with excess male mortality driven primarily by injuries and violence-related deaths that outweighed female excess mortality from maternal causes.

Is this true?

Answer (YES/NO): NO